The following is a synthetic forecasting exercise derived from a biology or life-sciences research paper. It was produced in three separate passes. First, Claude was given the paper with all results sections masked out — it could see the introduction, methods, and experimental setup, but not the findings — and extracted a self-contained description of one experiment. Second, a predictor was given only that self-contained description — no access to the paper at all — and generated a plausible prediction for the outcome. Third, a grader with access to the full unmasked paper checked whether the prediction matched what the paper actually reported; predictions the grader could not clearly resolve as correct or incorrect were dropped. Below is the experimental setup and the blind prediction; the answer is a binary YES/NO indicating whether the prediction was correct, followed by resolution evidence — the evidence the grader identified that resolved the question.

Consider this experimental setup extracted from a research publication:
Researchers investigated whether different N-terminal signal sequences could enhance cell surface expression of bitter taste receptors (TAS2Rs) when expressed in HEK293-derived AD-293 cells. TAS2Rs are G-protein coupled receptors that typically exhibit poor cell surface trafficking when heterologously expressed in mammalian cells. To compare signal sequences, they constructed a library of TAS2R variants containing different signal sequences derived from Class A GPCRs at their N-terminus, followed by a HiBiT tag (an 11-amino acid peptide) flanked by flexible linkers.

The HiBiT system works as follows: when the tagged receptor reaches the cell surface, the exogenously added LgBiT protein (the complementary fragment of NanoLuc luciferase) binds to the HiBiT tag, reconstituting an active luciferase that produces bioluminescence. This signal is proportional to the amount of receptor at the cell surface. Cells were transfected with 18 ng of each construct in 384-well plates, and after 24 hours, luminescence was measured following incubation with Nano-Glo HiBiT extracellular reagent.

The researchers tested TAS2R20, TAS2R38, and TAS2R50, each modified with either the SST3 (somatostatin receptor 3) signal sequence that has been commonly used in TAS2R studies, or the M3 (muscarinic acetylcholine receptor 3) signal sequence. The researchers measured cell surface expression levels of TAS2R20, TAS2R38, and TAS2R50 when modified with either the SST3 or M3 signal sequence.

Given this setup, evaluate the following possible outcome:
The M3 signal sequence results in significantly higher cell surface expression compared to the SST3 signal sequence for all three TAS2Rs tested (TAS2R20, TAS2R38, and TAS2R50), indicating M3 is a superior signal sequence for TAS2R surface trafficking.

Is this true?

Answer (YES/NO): YES